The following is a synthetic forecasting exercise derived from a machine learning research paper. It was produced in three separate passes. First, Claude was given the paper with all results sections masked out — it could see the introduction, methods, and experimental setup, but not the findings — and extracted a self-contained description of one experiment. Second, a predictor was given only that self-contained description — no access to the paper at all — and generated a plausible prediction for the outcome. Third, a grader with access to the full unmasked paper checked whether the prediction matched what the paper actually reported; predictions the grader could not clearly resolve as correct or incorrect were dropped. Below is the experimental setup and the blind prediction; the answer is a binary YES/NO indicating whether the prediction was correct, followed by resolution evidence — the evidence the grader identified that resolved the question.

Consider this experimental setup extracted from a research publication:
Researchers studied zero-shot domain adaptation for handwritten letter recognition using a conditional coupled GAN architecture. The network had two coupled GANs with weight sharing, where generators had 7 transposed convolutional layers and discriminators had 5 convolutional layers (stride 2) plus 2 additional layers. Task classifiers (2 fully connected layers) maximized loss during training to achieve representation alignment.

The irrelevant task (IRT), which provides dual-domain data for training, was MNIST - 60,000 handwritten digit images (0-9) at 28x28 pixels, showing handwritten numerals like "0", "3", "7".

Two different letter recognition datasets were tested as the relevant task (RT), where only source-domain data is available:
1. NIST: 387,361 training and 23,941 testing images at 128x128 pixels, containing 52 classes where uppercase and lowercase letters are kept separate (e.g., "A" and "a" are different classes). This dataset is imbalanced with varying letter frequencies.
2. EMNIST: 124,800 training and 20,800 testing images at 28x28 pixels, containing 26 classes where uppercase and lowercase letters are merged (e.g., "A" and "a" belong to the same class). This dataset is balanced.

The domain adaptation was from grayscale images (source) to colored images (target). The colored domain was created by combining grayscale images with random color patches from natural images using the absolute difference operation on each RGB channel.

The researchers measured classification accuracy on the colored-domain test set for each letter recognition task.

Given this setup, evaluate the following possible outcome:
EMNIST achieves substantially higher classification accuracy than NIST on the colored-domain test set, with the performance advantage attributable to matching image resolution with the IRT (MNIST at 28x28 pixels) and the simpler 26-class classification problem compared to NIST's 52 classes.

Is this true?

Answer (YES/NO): YES